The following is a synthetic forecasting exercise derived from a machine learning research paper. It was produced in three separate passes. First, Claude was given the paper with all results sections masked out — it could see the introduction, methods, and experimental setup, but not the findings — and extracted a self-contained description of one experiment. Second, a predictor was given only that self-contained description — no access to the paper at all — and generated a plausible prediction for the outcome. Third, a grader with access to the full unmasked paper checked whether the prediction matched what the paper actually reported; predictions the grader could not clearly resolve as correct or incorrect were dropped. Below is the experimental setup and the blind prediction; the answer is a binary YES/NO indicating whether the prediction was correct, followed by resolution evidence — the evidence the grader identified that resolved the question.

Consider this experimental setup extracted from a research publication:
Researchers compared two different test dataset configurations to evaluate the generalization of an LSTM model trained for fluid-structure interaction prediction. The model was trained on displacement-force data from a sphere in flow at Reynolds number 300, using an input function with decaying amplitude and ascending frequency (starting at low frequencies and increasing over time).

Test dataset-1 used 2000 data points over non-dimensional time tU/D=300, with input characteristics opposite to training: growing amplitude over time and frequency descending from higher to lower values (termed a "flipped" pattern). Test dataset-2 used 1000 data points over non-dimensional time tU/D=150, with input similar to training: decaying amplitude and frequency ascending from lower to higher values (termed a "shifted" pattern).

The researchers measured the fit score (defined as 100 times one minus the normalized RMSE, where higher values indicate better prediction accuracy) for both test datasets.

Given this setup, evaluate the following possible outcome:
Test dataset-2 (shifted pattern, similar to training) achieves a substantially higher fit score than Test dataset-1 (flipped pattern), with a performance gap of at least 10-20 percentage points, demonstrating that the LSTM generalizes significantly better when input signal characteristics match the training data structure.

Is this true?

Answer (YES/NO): NO